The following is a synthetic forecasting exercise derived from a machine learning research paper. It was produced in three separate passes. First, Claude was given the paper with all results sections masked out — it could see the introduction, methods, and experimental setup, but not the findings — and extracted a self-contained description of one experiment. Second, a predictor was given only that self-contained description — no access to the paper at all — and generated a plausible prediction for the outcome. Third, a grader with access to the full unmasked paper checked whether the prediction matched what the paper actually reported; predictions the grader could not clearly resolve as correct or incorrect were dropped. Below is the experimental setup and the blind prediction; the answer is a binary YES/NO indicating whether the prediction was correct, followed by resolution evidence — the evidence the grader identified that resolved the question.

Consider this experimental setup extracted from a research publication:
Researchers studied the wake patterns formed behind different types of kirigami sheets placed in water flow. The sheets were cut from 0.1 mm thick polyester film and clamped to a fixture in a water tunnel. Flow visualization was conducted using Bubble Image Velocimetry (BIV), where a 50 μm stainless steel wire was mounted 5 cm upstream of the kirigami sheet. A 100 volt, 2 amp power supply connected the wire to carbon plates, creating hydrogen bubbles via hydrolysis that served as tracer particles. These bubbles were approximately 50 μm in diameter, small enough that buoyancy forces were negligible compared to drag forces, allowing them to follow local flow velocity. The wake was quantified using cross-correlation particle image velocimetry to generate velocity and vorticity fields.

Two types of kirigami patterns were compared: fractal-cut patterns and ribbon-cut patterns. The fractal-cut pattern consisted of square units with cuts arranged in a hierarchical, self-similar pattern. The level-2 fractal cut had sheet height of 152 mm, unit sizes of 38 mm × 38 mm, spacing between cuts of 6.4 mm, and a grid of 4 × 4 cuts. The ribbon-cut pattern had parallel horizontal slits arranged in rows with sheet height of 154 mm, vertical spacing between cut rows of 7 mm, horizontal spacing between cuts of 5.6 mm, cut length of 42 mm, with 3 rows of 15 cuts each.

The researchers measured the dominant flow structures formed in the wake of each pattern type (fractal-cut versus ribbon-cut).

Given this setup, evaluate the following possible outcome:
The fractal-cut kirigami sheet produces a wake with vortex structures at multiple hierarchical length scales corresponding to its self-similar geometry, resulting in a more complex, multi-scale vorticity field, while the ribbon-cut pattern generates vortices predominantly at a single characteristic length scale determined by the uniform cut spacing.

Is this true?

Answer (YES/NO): NO